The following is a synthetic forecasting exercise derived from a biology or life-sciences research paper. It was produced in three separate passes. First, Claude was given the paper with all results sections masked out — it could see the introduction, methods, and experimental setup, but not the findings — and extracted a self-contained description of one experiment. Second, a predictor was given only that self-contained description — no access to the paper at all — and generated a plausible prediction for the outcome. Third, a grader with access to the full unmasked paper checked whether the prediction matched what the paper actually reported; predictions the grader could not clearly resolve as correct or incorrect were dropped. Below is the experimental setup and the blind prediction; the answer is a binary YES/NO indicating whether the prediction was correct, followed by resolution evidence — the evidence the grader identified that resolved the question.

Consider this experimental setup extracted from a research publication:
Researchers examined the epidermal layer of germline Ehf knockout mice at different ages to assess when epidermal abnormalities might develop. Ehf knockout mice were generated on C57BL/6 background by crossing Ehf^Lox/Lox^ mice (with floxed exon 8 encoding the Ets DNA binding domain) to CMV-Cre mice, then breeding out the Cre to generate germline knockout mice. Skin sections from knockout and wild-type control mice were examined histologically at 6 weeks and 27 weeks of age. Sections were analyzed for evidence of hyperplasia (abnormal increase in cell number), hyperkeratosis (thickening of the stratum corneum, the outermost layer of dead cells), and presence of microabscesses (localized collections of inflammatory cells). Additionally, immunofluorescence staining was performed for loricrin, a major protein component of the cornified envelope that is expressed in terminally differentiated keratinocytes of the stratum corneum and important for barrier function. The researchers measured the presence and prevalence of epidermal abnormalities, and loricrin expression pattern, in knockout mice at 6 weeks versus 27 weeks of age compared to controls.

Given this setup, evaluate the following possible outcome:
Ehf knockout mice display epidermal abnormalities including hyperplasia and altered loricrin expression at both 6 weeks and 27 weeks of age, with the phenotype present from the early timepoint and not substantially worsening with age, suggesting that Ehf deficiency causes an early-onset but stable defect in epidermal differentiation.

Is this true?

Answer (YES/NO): NO